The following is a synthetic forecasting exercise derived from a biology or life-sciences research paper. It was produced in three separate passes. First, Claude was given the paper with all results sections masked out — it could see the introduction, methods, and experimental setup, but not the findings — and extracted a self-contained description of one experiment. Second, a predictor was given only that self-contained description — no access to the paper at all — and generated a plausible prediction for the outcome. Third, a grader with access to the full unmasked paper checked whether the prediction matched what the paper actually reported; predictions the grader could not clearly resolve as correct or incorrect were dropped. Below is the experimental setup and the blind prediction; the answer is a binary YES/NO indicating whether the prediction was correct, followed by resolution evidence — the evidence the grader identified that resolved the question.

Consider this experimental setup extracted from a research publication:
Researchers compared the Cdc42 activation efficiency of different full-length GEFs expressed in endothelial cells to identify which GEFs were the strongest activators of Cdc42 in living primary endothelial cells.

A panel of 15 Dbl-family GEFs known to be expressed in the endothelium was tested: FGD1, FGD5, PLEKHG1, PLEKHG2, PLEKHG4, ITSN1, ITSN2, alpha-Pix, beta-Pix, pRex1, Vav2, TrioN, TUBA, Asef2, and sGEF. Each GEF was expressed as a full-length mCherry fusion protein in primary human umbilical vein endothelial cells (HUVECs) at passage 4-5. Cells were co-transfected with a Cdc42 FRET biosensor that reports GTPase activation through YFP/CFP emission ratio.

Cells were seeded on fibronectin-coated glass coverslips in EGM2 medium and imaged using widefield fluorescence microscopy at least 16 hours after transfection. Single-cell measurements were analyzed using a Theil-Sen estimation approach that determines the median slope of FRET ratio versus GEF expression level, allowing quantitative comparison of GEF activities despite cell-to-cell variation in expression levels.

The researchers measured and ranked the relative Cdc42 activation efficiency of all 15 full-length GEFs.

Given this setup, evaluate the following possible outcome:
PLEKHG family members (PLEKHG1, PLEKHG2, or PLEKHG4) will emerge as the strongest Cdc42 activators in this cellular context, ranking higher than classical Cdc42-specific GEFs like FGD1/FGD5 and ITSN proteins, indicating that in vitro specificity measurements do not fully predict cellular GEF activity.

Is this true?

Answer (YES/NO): NO